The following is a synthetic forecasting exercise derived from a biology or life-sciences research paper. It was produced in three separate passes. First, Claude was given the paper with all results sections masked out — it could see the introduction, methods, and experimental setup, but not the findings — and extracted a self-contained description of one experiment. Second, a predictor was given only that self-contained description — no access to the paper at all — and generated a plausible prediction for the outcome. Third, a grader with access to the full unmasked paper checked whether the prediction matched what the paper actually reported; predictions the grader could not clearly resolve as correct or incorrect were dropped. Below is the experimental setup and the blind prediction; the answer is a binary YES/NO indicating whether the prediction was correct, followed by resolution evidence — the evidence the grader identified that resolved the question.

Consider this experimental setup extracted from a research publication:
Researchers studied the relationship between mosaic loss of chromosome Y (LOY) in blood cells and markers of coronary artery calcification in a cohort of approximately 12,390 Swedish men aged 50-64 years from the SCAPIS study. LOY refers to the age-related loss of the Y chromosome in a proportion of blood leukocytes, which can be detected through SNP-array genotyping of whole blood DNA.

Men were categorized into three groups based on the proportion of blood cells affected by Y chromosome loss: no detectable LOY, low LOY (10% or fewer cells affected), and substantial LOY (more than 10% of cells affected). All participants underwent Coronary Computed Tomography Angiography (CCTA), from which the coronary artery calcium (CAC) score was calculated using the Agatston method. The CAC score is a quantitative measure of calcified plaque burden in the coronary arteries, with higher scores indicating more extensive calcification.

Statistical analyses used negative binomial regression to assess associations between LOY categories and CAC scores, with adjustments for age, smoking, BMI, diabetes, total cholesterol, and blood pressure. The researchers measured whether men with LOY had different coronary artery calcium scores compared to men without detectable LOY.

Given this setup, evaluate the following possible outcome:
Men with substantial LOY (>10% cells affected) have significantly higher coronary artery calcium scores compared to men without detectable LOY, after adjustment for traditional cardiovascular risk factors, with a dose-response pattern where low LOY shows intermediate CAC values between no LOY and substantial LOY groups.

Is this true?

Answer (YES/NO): NO